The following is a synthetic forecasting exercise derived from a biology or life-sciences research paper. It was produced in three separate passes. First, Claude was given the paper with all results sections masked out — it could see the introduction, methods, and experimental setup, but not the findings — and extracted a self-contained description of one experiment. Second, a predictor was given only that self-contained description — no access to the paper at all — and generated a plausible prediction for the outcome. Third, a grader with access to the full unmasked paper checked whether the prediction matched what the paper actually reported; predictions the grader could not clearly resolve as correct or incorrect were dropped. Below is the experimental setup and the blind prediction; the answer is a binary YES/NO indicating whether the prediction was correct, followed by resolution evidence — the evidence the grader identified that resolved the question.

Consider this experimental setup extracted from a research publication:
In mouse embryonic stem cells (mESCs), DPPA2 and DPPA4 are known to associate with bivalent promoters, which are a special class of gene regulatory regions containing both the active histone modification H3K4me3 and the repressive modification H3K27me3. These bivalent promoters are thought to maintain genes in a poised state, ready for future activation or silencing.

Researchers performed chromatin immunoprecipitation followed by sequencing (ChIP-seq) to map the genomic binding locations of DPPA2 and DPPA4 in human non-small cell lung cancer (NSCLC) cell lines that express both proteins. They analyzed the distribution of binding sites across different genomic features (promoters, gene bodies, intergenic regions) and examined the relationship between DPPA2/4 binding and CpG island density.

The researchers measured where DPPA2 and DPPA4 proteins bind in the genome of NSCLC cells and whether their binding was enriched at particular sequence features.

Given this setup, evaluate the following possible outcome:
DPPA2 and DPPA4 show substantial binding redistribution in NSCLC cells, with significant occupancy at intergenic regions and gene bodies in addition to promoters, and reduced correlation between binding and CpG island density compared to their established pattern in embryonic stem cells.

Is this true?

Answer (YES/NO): NO